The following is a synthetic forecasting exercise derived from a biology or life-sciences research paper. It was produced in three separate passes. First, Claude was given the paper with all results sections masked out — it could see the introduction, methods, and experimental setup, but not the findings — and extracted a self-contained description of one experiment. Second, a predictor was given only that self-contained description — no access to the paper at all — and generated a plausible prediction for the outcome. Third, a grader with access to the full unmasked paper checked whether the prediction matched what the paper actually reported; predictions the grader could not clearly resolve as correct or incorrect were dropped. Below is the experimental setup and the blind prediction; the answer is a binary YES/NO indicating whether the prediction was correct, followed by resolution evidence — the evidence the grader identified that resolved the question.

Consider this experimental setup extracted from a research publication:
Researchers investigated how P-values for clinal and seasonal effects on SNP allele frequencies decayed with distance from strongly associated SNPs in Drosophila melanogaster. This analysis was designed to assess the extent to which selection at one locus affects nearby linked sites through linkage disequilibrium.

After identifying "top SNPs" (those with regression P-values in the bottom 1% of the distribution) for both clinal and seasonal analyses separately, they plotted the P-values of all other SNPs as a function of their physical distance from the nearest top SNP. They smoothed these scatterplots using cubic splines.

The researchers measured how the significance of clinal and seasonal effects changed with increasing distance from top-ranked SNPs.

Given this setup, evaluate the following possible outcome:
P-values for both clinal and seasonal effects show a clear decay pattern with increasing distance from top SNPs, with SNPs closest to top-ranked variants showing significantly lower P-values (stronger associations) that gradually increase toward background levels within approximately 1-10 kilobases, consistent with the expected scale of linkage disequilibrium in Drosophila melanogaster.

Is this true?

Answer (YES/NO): YES